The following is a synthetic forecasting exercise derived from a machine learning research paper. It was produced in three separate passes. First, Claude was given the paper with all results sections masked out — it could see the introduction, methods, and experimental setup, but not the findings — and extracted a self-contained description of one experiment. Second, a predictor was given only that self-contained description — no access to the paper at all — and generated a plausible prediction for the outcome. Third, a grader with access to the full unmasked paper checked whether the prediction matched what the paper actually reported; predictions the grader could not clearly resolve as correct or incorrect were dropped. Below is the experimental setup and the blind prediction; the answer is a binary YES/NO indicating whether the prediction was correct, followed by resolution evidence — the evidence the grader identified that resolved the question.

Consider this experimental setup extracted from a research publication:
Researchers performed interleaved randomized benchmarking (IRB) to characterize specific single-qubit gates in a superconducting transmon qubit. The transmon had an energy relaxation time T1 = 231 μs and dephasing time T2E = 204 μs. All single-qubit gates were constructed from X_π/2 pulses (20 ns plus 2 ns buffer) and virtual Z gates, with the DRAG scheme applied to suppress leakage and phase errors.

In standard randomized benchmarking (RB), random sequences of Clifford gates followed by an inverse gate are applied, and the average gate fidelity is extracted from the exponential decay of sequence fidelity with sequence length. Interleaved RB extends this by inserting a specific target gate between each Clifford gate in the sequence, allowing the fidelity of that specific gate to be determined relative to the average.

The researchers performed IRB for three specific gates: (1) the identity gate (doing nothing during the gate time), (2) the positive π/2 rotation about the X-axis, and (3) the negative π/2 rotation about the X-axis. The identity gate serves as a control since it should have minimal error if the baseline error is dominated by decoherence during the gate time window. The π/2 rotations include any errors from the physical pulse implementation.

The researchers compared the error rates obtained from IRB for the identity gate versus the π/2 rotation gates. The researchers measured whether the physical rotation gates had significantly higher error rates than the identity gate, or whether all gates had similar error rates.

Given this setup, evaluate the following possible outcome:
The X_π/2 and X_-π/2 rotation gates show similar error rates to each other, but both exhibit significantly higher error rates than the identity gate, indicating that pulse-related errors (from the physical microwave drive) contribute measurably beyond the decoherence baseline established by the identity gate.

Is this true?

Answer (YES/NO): YES